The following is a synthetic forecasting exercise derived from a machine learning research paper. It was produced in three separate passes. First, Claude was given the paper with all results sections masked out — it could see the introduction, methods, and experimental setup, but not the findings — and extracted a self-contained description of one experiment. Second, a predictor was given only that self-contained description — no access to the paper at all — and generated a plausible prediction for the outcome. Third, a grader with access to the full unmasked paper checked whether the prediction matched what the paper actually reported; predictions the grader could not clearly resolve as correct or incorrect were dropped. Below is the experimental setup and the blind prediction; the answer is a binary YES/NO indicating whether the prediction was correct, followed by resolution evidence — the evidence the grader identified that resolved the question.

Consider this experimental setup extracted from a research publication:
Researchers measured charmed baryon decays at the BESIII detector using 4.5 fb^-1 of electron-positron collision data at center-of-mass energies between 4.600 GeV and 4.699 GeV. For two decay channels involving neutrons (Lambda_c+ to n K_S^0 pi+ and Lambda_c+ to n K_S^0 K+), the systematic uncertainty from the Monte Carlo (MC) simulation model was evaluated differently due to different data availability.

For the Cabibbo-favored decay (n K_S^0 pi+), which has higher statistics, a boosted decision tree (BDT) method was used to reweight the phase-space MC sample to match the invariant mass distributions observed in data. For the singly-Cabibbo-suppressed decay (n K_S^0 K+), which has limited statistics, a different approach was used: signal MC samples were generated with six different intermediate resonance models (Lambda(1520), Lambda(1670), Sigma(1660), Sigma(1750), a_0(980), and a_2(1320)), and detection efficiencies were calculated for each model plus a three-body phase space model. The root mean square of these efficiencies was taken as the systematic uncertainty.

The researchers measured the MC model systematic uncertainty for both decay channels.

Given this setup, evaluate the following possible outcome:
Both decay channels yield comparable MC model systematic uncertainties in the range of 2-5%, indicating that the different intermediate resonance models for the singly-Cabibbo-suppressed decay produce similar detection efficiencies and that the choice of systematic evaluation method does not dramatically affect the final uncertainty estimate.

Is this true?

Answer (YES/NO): NO